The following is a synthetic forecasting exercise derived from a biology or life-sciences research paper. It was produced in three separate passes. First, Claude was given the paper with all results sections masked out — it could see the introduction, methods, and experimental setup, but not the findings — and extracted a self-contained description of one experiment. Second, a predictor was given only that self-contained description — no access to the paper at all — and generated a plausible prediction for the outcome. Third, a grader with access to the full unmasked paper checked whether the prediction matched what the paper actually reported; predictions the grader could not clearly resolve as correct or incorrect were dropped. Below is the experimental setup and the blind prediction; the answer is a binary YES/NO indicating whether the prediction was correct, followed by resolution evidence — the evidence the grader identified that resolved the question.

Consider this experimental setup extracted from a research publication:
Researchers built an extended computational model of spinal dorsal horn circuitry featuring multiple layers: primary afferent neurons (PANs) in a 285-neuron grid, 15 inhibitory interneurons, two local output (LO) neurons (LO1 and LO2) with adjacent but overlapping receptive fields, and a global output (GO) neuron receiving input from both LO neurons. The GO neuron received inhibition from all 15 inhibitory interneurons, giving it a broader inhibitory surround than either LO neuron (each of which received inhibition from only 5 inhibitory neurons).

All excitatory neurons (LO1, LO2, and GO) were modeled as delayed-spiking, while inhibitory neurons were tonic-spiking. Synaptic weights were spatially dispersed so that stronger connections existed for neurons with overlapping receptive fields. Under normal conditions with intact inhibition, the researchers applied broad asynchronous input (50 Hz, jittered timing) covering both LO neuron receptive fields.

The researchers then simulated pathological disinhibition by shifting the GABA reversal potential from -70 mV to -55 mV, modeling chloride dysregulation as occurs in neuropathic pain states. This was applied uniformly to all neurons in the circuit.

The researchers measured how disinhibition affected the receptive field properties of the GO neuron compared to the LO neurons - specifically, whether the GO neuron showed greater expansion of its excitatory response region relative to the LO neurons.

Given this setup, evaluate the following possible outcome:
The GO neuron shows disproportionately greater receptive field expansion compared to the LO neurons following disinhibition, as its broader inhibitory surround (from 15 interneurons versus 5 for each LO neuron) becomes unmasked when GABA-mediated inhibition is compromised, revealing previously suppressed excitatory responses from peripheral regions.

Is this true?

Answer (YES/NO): YES